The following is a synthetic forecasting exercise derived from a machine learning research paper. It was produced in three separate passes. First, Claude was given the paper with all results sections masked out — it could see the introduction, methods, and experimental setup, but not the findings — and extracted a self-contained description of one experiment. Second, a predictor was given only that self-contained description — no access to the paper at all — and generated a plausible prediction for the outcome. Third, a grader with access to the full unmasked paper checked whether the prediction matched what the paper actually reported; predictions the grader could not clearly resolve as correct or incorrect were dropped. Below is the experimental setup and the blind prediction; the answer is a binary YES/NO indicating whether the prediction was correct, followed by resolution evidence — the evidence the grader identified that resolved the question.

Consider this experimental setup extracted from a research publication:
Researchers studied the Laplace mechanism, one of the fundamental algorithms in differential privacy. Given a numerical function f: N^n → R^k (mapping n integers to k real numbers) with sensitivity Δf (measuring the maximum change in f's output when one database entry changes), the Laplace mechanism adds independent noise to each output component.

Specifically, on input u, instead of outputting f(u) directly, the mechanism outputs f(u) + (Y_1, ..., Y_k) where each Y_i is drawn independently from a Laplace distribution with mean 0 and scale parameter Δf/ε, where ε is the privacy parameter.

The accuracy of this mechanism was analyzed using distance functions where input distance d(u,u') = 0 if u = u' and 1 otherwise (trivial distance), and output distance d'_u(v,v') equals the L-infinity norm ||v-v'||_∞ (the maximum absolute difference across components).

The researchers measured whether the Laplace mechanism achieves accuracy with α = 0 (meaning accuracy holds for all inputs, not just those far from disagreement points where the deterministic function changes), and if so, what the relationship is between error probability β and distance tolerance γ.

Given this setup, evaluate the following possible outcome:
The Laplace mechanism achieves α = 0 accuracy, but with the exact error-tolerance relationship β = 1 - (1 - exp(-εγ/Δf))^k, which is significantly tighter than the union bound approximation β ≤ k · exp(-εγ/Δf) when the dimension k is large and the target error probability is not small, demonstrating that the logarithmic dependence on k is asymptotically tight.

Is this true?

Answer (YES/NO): NO